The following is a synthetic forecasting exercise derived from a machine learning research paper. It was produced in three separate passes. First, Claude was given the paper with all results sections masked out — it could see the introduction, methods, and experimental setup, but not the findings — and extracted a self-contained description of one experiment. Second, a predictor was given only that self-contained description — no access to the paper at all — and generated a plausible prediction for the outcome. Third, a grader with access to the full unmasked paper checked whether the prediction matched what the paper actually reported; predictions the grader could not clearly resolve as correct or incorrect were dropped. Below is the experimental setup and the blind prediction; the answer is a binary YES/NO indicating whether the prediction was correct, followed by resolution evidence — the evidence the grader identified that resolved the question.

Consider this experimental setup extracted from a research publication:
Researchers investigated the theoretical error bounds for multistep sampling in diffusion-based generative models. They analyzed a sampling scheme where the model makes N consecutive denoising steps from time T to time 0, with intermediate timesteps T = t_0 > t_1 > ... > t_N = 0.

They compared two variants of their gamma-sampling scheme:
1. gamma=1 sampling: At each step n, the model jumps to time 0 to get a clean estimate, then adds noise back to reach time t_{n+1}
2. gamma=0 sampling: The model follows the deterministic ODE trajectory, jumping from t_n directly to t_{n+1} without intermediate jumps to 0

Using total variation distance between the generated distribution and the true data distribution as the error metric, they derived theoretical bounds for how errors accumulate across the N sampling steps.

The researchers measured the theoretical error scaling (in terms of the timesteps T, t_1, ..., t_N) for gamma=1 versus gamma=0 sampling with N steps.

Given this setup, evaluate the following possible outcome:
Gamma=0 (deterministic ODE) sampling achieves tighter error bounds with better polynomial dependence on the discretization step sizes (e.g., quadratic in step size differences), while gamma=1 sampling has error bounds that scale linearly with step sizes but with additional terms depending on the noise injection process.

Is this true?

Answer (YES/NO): NO